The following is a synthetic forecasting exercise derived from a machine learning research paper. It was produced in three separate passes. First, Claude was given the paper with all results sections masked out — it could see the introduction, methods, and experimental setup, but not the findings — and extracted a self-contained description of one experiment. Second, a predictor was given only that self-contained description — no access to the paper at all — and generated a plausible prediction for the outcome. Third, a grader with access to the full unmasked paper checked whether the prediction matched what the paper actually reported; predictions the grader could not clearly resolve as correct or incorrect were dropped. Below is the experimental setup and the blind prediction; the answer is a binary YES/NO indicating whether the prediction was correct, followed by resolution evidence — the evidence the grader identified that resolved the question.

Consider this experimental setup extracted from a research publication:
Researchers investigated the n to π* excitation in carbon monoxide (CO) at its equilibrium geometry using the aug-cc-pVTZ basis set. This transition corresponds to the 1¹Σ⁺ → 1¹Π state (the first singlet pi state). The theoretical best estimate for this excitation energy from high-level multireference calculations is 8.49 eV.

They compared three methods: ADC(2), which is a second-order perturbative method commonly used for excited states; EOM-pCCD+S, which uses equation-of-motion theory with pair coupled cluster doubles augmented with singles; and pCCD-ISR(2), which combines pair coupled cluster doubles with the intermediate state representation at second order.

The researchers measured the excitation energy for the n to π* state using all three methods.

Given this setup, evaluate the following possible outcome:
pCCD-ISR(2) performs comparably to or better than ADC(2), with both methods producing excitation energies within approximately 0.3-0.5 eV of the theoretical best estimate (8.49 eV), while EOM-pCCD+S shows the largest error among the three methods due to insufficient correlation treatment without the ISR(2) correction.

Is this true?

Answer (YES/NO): NO